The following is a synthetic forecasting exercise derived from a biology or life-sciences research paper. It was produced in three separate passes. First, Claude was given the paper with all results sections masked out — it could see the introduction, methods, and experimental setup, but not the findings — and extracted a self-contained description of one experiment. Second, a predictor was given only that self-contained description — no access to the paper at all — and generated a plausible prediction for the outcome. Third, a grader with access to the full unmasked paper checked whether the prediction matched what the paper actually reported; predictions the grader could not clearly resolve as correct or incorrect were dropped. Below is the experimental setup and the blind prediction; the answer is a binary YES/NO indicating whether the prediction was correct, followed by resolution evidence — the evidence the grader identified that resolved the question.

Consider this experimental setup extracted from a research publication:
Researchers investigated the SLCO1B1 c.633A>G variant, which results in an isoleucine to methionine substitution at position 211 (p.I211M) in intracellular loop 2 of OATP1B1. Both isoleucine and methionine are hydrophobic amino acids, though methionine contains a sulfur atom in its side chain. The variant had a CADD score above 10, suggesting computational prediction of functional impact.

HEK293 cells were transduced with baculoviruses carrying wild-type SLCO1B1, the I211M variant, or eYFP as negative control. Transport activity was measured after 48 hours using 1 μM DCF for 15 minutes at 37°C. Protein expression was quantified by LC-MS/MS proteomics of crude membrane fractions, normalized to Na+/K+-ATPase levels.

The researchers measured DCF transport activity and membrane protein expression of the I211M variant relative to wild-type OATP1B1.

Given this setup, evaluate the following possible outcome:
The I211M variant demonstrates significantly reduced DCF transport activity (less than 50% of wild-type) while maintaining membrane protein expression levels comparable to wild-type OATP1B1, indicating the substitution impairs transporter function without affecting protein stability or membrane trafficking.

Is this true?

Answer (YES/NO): NO